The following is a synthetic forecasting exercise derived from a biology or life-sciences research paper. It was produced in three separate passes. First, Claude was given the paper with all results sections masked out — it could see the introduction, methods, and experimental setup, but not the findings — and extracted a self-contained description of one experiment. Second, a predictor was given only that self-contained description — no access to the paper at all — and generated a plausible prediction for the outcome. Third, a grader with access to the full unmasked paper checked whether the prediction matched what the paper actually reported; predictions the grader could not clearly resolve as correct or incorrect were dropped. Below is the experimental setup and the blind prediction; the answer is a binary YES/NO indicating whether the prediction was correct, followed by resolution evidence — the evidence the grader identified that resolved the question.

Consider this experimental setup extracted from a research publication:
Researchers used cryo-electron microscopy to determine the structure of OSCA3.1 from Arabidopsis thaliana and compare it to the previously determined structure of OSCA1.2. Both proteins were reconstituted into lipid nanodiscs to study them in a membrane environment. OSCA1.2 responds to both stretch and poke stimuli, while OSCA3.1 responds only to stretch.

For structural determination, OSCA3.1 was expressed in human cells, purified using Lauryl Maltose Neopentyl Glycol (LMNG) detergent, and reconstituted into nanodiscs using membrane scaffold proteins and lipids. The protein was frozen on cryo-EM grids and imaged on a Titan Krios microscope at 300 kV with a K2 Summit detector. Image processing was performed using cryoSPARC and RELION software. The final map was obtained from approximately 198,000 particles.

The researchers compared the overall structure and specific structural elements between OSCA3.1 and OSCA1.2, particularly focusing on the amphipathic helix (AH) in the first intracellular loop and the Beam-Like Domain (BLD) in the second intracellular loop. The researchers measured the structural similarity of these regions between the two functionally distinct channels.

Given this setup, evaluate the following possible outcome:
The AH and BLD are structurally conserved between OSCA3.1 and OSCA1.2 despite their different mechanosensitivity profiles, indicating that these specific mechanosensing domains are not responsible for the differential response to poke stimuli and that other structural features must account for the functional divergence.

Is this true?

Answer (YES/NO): NO